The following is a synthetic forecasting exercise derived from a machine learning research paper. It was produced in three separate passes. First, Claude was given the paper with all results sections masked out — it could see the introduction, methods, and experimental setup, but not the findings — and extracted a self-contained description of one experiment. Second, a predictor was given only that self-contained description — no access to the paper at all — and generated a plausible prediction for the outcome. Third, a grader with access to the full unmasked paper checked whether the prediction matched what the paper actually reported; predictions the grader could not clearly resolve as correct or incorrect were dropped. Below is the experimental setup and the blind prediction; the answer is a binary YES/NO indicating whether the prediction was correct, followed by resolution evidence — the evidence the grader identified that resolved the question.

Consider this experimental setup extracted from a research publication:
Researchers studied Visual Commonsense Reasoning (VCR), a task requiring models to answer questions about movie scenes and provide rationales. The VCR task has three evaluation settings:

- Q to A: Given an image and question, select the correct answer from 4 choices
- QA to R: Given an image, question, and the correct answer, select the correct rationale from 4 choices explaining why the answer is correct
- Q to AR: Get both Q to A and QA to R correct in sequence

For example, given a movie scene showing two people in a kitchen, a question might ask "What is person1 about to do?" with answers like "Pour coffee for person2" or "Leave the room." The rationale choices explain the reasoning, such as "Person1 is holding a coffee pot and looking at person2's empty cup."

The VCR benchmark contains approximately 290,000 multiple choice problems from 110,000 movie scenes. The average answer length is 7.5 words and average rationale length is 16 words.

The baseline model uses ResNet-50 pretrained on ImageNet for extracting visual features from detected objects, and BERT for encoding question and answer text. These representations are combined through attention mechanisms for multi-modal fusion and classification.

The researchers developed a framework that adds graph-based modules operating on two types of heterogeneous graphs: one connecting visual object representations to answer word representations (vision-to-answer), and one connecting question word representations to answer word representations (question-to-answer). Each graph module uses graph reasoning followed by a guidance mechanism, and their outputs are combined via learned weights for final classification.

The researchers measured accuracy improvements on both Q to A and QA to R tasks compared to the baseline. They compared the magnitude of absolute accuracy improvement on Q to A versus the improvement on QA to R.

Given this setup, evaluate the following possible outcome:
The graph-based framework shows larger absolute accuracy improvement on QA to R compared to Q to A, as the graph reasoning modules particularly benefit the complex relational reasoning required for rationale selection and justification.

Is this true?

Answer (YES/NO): NO